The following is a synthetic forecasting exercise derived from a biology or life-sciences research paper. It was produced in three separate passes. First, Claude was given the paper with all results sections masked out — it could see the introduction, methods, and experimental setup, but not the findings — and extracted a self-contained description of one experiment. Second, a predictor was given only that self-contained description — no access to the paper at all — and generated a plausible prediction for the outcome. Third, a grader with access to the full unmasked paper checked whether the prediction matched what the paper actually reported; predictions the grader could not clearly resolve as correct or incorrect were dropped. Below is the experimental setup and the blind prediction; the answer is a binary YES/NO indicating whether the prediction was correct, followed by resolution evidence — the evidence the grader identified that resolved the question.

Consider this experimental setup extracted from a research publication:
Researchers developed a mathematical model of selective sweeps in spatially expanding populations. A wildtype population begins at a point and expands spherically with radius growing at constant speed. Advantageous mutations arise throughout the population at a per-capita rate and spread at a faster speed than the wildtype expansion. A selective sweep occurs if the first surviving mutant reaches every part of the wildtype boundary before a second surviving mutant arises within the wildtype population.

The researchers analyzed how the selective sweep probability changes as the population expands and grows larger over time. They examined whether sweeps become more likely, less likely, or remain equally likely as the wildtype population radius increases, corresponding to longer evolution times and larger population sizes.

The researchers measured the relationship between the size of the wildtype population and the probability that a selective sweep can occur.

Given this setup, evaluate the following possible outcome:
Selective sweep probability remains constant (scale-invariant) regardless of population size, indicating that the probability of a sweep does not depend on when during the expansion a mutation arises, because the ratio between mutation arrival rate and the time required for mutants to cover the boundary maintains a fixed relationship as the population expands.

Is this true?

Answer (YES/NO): NO